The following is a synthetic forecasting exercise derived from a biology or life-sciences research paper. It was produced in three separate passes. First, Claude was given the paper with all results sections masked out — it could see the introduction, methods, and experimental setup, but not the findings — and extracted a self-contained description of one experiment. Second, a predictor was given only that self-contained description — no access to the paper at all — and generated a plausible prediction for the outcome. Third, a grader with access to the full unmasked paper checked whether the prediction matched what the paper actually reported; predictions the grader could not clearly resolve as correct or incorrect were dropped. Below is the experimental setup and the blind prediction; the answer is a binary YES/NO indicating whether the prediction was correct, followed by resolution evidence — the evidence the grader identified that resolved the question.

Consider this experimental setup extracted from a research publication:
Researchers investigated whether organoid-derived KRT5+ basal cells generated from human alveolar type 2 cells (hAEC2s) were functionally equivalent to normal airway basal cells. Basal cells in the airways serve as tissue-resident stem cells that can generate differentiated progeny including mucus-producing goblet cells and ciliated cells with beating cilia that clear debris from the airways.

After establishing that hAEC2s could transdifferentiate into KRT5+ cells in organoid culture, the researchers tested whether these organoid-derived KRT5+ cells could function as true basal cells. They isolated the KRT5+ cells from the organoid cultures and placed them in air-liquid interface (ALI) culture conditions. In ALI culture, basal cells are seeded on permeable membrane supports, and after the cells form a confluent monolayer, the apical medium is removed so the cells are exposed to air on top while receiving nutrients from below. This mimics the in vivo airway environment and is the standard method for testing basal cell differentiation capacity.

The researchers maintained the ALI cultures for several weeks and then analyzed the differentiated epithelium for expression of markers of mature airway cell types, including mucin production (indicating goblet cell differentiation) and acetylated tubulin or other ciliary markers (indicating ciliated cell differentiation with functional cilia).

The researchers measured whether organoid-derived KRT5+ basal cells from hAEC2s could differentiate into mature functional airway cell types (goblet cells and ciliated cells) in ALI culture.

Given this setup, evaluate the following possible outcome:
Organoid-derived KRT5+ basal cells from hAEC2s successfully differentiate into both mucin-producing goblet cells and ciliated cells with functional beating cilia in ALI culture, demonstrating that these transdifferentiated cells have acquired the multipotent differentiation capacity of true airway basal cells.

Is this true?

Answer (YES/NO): NO